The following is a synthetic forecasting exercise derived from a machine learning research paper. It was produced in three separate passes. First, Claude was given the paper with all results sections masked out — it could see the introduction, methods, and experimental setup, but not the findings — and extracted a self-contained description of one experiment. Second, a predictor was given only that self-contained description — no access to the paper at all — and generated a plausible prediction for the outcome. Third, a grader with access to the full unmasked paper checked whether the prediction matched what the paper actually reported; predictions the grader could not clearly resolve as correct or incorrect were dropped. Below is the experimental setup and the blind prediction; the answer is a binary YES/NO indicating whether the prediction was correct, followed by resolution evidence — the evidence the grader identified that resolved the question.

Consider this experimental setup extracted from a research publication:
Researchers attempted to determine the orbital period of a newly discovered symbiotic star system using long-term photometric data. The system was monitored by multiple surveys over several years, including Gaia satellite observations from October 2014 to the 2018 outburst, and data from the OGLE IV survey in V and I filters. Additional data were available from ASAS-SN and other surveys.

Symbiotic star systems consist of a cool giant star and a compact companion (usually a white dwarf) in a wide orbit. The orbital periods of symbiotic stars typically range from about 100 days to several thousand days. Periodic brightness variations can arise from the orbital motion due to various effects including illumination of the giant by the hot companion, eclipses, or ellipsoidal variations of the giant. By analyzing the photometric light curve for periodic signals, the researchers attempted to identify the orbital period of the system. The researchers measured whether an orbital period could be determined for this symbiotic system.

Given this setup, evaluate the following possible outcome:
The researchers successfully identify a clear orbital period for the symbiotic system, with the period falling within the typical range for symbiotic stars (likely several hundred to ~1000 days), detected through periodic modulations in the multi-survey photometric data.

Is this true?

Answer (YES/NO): NO